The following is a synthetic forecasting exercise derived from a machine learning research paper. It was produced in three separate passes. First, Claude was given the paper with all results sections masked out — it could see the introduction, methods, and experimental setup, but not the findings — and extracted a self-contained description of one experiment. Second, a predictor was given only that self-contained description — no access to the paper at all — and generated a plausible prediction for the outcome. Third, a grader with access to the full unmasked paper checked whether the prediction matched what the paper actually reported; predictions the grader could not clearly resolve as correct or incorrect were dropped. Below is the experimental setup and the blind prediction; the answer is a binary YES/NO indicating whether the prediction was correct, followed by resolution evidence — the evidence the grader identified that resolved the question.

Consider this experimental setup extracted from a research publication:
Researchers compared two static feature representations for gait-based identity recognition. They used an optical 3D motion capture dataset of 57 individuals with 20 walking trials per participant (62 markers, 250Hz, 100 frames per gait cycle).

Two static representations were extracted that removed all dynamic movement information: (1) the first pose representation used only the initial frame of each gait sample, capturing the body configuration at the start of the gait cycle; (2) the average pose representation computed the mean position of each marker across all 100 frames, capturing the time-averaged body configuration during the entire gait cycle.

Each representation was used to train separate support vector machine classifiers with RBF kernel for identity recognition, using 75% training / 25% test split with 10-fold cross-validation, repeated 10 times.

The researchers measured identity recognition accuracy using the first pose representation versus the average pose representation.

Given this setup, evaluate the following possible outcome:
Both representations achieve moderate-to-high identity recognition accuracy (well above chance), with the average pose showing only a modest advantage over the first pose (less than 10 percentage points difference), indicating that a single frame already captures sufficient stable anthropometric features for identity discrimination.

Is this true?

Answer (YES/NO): NO